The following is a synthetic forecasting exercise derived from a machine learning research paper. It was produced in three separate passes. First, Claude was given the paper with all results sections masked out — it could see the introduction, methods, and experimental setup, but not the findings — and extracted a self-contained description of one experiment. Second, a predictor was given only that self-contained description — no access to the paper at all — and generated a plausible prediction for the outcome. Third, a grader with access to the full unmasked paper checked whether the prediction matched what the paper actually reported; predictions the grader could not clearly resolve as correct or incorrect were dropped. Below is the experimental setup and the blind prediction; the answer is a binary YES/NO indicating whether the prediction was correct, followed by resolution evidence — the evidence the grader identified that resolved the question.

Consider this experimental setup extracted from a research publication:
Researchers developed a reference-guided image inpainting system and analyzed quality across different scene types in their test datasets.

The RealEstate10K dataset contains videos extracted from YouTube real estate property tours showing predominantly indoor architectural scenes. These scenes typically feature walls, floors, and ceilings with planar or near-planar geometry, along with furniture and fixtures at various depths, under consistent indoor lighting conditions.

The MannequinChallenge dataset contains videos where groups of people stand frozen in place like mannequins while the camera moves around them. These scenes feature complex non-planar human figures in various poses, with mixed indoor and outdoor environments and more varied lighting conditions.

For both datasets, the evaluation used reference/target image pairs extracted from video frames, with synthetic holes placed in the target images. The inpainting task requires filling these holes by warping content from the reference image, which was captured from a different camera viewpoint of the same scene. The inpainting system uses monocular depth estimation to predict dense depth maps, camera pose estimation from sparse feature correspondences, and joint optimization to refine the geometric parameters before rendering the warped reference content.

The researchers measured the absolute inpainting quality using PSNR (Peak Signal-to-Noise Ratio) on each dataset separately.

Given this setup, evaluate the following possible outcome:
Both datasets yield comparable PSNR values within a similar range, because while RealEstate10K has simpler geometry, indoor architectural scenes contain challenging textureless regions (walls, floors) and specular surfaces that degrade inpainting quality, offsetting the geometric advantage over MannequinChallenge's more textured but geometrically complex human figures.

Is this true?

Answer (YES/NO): NO